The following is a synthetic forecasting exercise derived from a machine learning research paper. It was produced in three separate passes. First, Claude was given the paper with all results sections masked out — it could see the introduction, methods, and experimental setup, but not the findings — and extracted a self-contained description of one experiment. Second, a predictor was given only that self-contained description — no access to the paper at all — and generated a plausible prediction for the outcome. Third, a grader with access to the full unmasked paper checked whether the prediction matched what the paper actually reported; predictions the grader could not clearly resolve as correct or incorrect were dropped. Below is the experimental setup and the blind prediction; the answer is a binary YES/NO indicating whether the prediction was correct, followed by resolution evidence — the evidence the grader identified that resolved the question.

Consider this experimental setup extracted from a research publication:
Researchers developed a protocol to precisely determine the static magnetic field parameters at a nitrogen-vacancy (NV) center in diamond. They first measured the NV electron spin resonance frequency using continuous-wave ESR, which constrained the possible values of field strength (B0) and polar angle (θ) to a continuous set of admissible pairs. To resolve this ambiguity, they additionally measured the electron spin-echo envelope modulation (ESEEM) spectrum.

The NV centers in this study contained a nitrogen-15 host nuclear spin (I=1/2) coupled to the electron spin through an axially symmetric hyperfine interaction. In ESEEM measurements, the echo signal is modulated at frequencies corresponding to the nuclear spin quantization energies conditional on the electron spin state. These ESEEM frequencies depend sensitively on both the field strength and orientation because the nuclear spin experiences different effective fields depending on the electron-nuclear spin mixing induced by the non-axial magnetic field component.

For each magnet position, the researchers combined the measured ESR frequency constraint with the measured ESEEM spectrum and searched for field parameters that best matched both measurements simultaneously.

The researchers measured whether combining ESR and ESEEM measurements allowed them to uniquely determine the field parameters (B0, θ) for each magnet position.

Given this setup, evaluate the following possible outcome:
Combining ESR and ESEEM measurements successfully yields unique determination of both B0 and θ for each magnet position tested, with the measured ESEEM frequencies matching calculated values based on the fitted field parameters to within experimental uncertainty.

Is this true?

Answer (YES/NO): YES